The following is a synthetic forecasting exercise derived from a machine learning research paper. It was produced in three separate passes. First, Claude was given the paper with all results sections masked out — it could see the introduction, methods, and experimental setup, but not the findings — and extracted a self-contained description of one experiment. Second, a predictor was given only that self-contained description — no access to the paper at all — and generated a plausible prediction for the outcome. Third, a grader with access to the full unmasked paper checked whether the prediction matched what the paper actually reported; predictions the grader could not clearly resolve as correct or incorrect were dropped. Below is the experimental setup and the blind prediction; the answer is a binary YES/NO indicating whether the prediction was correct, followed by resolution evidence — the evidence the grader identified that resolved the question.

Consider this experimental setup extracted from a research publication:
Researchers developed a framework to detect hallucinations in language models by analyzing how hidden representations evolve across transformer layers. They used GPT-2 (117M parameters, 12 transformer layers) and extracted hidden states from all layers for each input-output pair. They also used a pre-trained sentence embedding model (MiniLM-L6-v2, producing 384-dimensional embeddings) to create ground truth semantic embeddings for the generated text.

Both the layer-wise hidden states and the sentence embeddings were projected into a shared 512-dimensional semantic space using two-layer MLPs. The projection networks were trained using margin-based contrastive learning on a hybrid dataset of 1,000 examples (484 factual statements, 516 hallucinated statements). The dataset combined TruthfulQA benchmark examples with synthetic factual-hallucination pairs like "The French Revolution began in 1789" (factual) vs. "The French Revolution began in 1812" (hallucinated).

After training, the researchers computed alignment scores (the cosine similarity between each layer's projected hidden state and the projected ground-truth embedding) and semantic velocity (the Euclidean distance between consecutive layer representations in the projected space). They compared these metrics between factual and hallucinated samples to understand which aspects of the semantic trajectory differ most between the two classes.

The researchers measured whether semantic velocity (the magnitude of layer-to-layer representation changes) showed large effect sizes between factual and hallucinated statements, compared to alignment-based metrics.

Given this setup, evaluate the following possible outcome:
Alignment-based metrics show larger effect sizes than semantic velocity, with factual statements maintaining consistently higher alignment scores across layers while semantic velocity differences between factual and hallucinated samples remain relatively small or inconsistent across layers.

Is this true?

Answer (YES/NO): YES